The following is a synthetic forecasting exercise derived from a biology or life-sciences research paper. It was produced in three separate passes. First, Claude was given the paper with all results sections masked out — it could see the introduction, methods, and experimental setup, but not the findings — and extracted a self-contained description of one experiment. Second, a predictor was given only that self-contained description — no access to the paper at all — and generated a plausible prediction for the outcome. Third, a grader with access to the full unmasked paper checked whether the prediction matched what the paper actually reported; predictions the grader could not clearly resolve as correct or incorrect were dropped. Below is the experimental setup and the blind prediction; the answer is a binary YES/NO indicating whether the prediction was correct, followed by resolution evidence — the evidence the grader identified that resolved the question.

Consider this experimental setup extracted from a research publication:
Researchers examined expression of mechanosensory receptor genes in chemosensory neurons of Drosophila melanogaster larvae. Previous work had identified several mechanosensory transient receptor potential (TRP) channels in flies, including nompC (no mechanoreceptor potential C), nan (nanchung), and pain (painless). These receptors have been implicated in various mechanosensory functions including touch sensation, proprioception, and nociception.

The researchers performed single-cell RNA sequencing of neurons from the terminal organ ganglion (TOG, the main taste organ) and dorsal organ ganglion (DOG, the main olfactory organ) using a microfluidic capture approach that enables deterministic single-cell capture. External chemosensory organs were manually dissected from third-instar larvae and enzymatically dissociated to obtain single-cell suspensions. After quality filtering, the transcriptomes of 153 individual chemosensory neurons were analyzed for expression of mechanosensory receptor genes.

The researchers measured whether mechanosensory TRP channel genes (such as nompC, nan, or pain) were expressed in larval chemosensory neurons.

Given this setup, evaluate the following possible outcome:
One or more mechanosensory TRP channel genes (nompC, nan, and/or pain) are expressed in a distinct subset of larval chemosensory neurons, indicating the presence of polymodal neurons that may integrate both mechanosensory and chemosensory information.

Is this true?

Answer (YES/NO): YES